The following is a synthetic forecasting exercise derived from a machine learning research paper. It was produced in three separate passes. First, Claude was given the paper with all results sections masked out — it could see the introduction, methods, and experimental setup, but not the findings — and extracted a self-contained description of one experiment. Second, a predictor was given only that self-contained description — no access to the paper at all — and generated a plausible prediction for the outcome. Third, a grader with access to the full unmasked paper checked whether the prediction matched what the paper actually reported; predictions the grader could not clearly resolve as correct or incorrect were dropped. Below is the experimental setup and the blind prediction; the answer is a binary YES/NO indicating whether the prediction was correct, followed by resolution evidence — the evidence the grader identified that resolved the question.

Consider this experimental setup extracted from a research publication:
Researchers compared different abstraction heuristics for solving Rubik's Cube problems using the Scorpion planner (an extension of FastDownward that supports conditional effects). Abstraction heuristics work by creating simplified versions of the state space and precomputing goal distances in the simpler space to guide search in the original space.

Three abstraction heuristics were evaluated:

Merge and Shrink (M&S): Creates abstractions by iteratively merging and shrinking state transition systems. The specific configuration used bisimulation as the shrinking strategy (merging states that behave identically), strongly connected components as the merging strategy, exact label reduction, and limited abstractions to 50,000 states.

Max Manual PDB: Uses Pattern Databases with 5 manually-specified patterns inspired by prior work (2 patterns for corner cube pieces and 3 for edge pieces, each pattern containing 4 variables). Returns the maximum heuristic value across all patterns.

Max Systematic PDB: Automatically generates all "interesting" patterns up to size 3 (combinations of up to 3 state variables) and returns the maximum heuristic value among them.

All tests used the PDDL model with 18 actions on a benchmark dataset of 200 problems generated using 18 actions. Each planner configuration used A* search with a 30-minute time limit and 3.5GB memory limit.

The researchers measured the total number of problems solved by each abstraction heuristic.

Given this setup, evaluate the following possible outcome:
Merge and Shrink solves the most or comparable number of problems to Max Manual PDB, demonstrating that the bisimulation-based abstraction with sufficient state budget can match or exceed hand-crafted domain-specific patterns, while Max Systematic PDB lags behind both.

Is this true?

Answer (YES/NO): YES